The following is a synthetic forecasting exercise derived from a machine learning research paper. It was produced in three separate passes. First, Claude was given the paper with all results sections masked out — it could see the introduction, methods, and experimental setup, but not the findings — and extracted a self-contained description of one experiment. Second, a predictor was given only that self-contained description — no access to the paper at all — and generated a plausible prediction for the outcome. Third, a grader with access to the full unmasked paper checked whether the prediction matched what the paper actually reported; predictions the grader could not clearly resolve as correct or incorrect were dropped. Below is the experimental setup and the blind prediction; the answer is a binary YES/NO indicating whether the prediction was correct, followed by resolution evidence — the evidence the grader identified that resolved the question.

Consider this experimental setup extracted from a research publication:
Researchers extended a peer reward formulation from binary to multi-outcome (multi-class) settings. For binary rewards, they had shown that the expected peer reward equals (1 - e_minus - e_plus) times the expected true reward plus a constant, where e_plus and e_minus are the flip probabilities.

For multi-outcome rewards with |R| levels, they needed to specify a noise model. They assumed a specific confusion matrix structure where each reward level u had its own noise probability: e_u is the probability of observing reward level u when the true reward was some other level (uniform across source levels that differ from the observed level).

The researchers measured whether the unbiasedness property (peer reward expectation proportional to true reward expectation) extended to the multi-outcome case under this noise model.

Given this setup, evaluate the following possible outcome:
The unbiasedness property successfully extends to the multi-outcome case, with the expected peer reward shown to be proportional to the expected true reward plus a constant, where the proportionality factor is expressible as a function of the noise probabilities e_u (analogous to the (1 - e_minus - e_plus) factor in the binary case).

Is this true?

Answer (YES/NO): YES